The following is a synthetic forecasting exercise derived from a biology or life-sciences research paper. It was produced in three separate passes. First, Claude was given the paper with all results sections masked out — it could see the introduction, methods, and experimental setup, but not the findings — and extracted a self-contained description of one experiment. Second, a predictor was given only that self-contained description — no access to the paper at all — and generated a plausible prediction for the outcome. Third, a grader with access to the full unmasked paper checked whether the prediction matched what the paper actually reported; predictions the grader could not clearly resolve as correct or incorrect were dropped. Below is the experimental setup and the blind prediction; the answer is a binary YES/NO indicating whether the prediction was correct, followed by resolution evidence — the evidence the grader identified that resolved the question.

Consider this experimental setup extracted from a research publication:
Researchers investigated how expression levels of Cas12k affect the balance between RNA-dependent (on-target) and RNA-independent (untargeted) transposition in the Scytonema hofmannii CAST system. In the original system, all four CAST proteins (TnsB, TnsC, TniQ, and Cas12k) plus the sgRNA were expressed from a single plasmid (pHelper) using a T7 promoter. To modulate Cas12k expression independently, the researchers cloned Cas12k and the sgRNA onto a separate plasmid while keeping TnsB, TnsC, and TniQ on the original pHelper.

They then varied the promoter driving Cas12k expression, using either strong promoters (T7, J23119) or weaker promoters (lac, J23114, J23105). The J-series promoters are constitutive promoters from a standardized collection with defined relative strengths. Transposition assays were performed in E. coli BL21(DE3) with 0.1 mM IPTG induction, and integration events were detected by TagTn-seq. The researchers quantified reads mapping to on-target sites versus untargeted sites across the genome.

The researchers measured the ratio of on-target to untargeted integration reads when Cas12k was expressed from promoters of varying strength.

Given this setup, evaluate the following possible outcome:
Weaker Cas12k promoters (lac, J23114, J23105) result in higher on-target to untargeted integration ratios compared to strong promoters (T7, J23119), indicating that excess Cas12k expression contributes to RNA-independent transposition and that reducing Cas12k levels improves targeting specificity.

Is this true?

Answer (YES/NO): NO